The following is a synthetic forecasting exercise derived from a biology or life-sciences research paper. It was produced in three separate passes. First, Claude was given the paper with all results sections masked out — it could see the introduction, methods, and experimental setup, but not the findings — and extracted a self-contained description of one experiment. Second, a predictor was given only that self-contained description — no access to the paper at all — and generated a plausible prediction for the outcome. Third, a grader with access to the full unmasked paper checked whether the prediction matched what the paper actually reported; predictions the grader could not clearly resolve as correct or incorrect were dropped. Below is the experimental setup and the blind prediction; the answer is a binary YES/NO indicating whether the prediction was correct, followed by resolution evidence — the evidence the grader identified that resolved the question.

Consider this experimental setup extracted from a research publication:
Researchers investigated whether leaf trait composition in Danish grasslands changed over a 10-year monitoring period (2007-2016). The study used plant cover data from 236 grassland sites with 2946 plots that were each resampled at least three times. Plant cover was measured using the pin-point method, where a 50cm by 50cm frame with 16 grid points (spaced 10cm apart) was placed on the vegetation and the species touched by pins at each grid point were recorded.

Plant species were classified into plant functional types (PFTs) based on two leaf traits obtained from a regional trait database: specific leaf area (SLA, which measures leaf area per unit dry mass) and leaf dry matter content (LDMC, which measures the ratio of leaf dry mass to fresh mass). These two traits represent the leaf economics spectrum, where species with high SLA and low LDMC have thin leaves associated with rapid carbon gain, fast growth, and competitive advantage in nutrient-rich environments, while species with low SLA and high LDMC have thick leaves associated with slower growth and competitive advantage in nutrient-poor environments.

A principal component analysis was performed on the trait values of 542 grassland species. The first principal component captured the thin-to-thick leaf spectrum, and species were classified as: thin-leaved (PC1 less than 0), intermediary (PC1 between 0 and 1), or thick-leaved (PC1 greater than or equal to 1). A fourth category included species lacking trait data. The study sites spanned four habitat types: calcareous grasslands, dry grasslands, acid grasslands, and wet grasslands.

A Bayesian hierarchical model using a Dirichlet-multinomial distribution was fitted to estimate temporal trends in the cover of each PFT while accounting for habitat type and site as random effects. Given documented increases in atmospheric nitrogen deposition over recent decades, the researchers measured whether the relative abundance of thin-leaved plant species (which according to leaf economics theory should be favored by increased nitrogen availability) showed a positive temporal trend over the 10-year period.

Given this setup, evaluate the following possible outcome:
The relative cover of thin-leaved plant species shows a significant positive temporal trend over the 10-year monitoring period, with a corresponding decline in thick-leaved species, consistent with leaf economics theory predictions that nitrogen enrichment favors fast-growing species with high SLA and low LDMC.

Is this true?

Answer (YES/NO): NO